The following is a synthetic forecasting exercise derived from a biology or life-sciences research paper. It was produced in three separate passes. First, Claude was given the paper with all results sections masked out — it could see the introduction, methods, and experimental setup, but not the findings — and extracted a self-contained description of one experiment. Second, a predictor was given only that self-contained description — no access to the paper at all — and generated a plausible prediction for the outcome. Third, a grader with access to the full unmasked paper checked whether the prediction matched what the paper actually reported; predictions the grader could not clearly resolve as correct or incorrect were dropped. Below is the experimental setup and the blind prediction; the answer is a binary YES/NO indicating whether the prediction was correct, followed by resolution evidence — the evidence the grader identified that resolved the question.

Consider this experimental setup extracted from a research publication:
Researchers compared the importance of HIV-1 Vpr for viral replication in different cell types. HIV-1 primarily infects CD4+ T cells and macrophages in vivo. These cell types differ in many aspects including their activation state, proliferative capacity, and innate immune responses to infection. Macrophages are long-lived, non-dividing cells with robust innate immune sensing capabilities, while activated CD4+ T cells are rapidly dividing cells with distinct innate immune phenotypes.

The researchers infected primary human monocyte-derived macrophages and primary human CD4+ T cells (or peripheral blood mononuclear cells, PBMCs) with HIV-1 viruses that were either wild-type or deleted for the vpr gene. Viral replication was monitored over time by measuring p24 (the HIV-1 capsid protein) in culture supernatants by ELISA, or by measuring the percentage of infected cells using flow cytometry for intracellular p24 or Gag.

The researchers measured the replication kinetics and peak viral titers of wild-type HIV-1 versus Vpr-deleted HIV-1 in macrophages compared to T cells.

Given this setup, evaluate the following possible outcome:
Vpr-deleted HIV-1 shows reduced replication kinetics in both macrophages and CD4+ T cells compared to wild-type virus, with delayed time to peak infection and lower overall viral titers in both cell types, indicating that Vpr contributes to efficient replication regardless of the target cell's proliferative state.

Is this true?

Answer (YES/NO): NO